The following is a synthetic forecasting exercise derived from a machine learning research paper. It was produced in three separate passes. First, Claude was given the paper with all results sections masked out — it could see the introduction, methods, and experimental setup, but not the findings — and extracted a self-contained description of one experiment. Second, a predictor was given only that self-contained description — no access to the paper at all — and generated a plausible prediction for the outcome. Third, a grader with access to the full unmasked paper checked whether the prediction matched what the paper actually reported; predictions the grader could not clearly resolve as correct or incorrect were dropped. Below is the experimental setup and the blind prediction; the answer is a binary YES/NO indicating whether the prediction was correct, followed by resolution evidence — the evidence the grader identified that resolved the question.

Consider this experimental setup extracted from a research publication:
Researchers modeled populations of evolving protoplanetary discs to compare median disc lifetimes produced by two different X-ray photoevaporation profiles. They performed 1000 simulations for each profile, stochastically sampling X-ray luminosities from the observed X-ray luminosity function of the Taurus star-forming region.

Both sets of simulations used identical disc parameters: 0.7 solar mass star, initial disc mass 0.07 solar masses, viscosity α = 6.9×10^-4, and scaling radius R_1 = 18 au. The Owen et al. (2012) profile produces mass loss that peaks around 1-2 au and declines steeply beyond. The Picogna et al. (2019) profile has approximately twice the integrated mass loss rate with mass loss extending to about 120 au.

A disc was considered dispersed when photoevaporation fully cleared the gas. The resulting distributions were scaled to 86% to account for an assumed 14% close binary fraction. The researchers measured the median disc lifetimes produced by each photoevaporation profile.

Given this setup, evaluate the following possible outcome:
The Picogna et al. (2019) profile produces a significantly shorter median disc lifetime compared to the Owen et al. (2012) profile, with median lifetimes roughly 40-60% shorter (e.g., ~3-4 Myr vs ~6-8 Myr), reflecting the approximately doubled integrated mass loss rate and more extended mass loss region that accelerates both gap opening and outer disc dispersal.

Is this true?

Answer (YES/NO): NO